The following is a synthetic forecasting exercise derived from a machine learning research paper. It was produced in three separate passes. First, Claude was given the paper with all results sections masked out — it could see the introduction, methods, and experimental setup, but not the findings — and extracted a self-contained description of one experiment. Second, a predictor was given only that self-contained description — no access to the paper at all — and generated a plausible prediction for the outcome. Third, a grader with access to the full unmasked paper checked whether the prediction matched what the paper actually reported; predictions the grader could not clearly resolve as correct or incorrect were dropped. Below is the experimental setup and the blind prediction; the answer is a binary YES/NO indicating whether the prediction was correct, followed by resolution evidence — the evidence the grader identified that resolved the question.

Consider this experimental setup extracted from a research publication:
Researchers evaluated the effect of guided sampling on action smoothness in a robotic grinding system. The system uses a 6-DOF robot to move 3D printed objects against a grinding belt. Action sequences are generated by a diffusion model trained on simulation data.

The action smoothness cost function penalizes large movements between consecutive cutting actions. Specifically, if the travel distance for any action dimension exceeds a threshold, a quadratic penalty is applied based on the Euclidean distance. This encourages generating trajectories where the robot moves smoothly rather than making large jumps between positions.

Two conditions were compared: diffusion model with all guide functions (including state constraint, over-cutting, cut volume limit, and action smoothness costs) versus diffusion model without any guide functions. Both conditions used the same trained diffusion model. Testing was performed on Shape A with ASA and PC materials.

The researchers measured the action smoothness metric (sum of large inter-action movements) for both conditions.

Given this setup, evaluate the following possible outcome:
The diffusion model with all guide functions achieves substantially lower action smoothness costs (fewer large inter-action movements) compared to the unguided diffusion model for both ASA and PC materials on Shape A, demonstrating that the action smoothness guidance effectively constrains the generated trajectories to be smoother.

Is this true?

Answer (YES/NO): YES